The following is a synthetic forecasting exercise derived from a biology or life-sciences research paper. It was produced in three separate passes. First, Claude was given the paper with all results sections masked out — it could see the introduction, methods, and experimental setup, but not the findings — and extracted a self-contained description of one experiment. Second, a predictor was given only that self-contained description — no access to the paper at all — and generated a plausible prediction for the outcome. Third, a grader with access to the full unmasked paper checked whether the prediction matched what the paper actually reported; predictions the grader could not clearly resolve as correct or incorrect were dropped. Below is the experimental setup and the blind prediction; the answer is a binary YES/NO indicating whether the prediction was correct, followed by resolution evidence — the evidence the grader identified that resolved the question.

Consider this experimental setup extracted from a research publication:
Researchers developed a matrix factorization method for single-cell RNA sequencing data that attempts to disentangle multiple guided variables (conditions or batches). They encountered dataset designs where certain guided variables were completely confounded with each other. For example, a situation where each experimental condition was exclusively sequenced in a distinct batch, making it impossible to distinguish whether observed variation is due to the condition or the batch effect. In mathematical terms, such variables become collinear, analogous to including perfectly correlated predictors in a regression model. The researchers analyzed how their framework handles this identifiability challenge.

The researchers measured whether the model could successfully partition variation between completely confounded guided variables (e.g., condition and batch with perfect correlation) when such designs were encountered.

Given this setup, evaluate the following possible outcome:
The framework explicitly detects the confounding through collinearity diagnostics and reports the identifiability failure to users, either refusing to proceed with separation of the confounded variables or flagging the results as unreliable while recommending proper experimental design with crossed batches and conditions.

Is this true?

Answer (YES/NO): NO